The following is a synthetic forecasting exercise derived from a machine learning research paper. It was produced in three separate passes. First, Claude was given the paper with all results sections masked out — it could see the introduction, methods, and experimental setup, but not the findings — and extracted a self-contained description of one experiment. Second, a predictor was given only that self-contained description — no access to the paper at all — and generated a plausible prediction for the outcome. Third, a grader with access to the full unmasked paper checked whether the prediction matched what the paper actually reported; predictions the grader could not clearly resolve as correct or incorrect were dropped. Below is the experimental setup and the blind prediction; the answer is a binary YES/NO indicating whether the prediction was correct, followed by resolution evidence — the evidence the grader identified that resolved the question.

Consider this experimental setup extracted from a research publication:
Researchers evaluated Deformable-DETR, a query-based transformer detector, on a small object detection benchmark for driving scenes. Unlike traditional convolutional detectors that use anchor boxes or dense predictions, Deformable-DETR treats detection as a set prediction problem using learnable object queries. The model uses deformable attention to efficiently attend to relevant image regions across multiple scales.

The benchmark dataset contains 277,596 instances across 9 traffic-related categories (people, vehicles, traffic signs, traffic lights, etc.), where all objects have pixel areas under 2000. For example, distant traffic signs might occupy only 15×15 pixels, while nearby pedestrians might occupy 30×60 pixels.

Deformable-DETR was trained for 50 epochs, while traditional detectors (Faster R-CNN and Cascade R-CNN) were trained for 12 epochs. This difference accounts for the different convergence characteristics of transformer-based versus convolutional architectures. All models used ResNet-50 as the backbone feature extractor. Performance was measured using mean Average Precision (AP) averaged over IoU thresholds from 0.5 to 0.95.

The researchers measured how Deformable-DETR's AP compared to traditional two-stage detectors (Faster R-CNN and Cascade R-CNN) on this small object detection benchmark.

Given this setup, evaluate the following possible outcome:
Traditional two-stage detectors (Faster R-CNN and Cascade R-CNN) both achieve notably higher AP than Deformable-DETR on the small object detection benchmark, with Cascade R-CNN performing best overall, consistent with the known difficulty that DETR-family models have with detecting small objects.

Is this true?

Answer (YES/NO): YES